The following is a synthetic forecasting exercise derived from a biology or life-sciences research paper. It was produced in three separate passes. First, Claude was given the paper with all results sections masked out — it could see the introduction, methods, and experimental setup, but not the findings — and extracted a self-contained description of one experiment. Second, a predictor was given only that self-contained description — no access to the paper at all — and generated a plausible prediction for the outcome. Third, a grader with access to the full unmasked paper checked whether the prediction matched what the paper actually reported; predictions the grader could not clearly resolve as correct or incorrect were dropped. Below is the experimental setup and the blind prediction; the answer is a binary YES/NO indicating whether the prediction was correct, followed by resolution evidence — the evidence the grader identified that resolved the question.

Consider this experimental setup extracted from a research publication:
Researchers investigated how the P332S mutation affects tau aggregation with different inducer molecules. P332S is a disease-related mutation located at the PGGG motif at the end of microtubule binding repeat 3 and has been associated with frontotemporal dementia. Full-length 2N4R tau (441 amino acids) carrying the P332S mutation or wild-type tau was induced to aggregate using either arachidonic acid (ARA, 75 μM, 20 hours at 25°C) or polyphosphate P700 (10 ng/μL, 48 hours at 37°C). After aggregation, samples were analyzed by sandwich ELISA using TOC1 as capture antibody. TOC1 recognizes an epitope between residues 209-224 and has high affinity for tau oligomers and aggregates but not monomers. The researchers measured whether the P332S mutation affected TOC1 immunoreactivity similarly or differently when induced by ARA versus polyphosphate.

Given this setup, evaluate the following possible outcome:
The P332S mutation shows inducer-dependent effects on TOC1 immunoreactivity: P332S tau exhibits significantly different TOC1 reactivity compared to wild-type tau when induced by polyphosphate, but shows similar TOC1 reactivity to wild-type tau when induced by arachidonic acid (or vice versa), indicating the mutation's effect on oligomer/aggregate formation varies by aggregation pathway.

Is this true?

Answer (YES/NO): NO